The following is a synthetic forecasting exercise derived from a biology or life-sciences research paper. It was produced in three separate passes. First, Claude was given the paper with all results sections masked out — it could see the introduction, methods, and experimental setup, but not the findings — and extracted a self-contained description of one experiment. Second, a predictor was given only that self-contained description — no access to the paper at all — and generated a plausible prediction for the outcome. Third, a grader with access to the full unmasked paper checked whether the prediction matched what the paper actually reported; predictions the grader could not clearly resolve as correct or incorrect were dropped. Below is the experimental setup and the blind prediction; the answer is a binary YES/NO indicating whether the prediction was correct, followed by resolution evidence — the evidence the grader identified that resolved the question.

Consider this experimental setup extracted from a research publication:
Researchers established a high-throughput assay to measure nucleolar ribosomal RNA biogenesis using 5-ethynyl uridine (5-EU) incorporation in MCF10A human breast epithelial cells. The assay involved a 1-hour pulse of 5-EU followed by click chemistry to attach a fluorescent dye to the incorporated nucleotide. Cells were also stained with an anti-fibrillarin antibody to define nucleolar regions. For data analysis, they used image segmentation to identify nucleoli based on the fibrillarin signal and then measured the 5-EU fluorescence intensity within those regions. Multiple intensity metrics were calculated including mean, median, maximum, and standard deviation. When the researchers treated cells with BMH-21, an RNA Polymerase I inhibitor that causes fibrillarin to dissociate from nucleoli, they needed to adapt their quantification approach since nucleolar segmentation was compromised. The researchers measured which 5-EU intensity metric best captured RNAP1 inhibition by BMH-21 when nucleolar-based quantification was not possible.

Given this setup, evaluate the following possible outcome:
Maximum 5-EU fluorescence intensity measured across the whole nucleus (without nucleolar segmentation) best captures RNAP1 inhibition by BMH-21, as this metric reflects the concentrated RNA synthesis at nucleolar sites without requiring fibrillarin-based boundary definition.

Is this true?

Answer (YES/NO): YES